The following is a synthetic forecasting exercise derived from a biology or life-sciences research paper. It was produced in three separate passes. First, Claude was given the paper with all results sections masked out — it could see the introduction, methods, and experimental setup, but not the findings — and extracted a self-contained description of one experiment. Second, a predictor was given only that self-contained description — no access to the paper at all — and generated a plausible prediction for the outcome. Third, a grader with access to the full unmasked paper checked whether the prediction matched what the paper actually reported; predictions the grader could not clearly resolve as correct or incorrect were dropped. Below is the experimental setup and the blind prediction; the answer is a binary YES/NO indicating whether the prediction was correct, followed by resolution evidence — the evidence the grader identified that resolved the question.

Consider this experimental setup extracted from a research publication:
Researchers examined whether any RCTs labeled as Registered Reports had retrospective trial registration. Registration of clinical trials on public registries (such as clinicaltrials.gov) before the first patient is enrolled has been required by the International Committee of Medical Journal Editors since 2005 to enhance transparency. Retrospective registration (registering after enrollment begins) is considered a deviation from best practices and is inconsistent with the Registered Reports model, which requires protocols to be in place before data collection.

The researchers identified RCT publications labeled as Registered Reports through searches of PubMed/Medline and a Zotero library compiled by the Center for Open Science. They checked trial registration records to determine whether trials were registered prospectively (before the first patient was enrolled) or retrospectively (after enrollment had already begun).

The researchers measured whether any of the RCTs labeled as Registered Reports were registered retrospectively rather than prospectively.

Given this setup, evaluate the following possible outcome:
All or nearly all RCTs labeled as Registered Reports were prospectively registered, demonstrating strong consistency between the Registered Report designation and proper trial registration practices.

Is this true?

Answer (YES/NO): NO